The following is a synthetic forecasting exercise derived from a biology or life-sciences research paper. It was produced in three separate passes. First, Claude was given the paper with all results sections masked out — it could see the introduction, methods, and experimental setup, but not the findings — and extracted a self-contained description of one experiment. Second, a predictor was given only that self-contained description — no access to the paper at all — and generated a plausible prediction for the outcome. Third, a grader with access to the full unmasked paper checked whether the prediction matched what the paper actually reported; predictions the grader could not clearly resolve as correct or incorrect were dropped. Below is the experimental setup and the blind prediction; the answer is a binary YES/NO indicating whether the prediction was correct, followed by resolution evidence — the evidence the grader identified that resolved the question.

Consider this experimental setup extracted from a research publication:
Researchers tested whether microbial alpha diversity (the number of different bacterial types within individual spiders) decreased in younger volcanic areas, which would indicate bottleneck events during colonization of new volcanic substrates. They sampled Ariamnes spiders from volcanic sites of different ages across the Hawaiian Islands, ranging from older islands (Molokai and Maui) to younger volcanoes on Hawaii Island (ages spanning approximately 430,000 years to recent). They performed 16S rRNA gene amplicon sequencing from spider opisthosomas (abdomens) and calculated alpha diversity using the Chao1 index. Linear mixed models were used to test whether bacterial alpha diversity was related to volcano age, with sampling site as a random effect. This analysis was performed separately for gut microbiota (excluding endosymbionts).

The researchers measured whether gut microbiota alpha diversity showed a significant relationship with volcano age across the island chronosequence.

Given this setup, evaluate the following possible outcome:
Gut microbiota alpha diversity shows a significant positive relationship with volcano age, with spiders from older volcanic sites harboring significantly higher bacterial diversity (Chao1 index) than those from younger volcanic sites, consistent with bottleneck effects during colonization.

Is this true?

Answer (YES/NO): NO